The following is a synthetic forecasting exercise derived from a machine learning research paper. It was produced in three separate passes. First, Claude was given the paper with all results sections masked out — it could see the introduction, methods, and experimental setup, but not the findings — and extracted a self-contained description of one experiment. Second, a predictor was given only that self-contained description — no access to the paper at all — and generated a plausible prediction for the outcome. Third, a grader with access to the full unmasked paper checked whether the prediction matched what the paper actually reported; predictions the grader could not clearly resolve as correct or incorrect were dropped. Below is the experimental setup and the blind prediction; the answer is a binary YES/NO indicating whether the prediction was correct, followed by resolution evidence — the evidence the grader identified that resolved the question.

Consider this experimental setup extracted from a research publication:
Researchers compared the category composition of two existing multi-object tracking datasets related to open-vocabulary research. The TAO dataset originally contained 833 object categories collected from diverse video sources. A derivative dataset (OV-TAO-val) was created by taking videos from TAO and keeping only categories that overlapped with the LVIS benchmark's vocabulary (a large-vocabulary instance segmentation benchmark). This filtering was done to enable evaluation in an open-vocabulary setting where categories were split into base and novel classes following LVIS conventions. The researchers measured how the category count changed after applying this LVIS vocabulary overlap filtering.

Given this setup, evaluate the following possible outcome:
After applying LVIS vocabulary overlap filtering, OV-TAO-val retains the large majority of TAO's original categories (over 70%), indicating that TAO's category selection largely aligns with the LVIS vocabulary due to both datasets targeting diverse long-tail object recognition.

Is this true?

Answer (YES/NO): NO